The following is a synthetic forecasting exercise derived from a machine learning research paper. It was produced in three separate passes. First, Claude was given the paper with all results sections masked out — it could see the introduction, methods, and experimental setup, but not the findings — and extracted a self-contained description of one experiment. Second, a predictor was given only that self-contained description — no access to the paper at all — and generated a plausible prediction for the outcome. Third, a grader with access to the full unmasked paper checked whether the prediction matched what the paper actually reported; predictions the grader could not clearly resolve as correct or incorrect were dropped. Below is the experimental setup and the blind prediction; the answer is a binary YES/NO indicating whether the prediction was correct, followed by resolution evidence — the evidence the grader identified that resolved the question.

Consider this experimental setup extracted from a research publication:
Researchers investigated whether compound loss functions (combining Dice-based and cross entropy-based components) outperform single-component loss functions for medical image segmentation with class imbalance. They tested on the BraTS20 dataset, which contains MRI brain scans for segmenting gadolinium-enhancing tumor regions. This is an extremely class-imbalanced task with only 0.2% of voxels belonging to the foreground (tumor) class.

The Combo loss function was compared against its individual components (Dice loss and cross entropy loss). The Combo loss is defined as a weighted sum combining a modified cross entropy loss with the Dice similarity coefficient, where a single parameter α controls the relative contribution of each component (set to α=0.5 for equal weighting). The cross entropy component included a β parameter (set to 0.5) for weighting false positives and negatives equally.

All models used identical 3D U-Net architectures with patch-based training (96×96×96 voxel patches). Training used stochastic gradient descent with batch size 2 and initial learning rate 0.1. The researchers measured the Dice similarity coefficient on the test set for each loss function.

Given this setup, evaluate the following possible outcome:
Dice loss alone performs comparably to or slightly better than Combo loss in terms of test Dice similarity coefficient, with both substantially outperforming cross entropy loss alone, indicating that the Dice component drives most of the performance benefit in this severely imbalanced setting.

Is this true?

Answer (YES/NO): NO